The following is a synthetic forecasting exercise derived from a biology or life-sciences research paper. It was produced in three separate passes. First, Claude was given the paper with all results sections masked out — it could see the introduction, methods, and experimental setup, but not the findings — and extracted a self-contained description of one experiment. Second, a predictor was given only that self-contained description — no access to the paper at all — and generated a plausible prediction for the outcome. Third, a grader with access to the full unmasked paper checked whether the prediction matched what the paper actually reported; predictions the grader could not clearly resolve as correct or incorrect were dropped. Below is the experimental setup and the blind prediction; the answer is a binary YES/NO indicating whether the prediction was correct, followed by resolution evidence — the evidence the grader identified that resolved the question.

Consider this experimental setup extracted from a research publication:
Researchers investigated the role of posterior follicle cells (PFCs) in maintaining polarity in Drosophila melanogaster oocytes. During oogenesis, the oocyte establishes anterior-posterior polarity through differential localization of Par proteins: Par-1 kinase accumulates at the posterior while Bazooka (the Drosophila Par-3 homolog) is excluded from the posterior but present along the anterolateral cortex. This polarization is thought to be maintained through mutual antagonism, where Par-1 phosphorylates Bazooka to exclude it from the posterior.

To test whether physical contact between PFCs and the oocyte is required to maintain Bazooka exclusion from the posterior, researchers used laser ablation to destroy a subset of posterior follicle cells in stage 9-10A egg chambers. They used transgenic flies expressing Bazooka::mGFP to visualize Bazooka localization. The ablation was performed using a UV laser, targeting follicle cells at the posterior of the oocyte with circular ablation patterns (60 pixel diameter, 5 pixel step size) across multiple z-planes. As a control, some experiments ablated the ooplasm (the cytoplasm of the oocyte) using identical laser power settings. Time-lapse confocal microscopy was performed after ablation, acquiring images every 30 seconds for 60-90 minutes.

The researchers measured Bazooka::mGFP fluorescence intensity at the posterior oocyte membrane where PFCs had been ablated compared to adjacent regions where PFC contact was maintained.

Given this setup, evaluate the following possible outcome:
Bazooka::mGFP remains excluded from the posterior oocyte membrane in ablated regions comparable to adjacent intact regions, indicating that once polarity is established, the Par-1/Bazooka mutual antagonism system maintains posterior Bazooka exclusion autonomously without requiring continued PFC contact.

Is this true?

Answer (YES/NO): NO